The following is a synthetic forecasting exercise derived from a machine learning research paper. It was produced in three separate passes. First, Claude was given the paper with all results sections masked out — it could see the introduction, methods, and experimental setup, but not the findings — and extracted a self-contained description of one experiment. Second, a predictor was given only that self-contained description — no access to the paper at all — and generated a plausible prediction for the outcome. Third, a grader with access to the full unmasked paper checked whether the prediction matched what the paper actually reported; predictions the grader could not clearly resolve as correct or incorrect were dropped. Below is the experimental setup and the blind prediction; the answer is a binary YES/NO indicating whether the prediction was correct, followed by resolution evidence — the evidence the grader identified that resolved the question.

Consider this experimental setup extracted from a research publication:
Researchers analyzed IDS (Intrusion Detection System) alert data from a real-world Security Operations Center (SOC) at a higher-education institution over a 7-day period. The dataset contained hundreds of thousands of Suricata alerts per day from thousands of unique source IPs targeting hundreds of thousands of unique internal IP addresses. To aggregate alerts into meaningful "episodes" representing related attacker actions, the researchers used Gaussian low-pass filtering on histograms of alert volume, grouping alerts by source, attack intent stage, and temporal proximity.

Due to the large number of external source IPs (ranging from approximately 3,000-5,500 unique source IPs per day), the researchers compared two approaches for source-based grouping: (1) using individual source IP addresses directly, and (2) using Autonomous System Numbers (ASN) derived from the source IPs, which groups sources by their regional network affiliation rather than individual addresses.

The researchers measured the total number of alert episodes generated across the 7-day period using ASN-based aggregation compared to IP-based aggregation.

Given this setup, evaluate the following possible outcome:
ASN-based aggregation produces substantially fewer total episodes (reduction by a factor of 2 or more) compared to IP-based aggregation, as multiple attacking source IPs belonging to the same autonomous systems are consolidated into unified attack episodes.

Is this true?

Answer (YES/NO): NO